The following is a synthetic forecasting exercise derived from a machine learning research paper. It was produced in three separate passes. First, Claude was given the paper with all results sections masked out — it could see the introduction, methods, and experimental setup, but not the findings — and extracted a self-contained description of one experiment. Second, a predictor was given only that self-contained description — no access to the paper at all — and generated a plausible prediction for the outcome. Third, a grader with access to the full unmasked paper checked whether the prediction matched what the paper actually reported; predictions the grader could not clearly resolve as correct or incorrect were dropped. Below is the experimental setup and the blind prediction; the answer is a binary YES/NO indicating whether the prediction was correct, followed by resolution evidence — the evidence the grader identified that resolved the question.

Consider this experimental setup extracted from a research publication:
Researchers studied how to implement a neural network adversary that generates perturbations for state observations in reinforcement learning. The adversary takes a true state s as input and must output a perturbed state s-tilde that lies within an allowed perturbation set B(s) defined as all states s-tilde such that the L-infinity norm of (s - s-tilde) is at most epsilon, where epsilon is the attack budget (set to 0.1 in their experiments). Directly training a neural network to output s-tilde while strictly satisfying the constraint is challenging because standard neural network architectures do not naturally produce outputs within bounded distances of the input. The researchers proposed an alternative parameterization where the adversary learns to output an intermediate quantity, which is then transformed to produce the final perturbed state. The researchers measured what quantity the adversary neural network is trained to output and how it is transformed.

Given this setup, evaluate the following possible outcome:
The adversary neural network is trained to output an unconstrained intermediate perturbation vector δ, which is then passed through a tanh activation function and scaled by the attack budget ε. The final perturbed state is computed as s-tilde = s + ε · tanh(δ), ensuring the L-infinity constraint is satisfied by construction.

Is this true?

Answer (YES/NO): NO